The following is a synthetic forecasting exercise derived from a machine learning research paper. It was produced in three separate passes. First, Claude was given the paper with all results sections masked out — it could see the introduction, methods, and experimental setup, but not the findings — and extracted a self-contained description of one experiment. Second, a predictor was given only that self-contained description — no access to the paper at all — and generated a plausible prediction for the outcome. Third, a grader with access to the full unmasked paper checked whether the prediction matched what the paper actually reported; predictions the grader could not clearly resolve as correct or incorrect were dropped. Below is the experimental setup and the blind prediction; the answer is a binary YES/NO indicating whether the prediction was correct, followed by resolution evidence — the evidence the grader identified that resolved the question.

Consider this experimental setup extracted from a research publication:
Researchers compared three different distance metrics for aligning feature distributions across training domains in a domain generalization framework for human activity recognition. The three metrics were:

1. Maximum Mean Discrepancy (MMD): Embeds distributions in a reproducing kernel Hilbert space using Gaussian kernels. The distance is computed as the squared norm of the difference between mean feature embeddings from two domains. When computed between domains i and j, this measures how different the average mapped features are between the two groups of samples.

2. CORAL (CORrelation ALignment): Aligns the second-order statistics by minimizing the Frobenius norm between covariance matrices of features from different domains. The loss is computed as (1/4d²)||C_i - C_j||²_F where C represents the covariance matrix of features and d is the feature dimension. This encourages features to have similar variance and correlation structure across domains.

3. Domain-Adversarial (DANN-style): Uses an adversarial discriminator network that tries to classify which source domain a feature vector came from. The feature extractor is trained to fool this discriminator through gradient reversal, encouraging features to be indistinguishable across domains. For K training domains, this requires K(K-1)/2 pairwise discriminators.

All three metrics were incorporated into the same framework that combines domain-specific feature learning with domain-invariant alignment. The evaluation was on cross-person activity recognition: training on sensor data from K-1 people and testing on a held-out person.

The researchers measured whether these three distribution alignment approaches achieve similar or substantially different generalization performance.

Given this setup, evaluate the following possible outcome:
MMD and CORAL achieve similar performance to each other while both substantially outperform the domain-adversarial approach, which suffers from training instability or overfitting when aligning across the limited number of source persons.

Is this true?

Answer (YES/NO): NO